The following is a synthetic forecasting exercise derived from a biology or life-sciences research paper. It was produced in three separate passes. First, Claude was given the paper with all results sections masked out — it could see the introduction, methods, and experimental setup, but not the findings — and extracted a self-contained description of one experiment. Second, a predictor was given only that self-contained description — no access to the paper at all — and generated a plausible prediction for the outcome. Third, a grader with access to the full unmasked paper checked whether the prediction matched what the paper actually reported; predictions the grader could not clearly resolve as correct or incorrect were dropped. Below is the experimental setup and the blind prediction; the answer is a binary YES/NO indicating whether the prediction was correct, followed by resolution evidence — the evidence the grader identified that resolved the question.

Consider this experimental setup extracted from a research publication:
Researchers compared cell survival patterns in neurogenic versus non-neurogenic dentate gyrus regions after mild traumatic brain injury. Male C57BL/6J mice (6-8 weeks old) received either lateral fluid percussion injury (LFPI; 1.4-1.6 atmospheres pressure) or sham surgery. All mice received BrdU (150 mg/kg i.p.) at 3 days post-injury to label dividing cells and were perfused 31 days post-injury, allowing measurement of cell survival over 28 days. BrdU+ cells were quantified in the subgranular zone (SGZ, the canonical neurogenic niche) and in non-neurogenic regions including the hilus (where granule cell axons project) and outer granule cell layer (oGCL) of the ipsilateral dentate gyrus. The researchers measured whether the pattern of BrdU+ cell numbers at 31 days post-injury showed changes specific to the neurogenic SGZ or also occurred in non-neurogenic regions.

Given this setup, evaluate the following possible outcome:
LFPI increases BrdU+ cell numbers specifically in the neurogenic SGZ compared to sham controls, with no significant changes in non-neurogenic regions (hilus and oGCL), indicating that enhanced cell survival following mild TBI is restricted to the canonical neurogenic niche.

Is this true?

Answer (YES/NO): NO